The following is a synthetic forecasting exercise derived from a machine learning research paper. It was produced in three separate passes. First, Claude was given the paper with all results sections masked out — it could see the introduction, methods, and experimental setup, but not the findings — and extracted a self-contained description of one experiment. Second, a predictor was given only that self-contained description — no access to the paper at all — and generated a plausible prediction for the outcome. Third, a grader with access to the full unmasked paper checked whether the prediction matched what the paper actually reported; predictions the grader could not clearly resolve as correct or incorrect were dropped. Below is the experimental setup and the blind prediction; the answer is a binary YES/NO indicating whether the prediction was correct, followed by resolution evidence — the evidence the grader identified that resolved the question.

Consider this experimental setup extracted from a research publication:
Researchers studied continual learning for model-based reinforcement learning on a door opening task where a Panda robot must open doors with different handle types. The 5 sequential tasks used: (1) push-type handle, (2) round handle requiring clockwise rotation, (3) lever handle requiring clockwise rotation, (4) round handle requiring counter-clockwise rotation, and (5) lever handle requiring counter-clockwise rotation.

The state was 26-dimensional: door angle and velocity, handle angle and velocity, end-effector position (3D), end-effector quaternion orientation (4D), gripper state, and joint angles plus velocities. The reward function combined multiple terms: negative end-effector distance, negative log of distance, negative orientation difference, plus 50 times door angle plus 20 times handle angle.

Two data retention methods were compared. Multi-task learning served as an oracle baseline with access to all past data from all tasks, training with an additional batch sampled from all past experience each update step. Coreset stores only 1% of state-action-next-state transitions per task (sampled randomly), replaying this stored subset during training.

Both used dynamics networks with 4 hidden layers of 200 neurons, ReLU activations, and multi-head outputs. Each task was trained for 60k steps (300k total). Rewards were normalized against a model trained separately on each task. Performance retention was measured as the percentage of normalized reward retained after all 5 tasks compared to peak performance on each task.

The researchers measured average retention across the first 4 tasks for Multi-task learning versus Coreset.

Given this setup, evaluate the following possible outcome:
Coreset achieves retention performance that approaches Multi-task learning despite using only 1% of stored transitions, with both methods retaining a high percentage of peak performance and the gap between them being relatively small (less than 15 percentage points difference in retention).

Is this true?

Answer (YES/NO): NO